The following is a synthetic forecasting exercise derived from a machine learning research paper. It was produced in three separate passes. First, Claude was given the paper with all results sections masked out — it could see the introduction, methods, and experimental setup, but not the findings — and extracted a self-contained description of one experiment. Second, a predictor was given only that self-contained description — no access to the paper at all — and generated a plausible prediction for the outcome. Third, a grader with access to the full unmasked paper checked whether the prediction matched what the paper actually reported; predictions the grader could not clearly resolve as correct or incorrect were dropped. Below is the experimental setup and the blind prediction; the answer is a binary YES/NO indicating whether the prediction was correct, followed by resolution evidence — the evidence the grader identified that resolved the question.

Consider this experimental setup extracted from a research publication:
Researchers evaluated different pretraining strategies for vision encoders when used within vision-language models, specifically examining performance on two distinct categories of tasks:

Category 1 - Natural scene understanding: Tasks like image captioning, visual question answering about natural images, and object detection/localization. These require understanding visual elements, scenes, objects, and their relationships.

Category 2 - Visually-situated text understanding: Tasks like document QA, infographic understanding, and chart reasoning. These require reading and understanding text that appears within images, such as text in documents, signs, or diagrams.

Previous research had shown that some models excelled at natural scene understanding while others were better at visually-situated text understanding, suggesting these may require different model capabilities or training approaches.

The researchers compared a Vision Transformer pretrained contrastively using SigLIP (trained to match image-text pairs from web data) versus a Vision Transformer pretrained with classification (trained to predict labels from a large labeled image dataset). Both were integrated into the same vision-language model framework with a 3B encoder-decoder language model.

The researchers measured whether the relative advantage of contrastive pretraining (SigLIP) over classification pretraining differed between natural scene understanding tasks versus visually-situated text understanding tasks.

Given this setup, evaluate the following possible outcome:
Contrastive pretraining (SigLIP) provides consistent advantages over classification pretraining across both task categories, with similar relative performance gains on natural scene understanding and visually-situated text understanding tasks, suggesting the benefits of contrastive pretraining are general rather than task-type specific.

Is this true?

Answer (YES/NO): NO